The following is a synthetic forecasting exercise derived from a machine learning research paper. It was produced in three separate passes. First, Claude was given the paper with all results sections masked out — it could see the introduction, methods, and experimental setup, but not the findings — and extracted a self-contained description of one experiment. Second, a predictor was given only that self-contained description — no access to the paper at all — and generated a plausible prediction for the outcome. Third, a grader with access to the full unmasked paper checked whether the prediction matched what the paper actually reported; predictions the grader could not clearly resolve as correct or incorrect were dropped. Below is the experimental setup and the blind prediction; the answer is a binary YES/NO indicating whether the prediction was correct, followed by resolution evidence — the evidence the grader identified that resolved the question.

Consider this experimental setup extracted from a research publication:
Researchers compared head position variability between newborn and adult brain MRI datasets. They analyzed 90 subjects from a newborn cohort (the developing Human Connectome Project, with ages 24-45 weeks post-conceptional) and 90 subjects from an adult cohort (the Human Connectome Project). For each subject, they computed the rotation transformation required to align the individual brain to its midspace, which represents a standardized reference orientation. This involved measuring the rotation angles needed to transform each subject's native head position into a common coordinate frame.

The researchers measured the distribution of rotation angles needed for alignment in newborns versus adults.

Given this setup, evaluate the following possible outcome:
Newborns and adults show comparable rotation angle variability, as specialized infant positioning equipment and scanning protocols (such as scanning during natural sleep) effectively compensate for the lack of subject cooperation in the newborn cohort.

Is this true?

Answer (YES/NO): NO